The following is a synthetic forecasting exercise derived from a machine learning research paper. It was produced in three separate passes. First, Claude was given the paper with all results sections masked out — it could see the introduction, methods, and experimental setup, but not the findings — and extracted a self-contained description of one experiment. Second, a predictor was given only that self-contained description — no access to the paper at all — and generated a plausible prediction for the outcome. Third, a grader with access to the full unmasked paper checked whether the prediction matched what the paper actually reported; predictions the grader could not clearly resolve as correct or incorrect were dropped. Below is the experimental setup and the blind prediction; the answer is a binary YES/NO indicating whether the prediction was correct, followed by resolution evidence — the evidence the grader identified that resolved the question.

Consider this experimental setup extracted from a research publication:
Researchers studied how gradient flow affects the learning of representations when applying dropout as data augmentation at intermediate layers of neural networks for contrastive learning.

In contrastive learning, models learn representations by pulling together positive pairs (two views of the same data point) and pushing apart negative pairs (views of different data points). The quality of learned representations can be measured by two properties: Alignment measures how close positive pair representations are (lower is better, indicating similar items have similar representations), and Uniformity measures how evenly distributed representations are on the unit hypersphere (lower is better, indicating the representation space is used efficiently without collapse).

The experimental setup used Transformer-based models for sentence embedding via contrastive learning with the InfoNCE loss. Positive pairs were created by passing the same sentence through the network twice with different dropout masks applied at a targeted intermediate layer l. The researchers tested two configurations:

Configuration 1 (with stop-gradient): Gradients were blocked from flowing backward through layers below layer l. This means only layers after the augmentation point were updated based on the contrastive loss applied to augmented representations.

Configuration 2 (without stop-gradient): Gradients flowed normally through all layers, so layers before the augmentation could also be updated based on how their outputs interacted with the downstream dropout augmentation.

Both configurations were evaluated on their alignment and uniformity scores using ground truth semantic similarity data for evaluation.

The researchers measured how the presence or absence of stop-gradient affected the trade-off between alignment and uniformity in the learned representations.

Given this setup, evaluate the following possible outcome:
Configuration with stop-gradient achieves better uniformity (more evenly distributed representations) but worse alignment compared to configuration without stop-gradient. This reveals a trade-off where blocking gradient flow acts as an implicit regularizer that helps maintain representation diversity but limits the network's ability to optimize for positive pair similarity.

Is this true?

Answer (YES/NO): NO